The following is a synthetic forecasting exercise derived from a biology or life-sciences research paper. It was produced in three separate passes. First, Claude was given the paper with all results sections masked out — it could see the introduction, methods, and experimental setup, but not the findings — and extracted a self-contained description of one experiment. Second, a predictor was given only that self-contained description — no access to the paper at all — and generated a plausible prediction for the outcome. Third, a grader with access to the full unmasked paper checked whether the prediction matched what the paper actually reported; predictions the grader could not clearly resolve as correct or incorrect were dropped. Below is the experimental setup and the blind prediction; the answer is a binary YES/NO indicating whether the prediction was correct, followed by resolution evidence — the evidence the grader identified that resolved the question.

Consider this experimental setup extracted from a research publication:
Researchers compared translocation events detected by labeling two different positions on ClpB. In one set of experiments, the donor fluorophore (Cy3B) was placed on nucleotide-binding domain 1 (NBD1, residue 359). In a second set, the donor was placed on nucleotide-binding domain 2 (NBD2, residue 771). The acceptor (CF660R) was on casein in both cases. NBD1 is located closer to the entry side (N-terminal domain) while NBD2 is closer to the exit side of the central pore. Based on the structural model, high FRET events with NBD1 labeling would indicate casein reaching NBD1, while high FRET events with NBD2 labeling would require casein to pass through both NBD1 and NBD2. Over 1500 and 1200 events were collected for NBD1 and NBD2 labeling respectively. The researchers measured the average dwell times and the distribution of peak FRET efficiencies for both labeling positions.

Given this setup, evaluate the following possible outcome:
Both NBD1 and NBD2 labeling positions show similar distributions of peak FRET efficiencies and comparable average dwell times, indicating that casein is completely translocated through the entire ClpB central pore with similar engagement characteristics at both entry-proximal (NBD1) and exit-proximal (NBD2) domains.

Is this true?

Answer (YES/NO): YES